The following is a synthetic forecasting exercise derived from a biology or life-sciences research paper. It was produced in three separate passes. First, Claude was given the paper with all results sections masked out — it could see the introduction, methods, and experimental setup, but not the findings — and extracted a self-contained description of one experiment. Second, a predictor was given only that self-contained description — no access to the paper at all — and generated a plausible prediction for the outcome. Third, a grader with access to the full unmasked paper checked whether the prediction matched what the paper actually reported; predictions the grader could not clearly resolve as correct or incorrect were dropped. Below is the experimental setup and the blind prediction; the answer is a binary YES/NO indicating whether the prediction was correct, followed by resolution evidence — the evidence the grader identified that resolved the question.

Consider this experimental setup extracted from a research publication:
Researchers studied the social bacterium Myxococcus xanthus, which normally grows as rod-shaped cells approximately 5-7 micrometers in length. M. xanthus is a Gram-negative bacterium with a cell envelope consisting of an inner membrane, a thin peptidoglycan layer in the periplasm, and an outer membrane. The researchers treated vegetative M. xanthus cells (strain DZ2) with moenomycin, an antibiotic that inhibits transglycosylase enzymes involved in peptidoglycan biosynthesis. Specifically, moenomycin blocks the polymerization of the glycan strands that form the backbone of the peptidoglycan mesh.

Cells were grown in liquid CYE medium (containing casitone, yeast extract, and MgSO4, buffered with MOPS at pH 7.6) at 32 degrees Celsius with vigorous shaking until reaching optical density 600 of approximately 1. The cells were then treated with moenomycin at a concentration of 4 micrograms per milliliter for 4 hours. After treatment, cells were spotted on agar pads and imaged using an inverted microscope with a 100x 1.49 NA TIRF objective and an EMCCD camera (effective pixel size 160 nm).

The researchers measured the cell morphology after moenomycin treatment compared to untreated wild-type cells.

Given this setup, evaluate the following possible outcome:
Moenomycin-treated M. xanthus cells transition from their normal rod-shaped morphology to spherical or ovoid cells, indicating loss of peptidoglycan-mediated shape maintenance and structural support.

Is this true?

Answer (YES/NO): YES